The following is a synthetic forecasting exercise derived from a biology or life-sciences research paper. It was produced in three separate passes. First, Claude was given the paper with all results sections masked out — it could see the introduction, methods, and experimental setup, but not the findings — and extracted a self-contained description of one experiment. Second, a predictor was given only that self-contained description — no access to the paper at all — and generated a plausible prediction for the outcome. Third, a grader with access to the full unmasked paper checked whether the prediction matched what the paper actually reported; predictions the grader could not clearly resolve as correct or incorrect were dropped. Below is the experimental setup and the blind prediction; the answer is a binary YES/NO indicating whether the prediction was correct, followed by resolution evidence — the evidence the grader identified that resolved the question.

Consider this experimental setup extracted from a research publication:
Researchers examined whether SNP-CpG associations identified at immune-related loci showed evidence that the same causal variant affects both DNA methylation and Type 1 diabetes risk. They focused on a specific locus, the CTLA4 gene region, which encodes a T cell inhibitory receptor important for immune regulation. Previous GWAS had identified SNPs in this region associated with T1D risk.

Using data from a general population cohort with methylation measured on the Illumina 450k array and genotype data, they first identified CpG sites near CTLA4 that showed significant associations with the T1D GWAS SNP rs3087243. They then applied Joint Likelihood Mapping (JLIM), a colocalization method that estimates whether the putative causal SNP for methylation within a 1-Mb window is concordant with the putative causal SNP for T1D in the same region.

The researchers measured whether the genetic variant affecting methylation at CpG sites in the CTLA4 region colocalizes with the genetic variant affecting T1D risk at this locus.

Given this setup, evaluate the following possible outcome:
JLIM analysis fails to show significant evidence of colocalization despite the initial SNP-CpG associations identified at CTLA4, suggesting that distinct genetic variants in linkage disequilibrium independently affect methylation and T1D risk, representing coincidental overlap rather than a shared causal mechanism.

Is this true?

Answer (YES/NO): NO